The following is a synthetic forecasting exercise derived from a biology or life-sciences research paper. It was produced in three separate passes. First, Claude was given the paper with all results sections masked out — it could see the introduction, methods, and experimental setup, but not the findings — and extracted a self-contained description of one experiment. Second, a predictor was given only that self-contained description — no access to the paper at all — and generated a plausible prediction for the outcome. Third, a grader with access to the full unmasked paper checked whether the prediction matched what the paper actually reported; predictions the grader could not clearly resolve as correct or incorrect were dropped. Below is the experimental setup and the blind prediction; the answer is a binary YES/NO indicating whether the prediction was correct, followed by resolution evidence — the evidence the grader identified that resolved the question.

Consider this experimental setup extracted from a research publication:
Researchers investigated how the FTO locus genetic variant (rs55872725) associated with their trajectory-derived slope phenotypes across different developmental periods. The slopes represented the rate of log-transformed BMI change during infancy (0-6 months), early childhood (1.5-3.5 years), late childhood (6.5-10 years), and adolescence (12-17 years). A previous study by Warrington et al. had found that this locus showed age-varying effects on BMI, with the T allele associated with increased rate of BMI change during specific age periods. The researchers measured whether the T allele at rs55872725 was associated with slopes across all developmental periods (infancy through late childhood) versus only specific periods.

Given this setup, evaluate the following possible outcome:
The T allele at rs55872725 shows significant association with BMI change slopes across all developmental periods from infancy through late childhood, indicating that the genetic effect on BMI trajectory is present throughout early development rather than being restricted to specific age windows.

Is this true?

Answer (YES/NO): YES